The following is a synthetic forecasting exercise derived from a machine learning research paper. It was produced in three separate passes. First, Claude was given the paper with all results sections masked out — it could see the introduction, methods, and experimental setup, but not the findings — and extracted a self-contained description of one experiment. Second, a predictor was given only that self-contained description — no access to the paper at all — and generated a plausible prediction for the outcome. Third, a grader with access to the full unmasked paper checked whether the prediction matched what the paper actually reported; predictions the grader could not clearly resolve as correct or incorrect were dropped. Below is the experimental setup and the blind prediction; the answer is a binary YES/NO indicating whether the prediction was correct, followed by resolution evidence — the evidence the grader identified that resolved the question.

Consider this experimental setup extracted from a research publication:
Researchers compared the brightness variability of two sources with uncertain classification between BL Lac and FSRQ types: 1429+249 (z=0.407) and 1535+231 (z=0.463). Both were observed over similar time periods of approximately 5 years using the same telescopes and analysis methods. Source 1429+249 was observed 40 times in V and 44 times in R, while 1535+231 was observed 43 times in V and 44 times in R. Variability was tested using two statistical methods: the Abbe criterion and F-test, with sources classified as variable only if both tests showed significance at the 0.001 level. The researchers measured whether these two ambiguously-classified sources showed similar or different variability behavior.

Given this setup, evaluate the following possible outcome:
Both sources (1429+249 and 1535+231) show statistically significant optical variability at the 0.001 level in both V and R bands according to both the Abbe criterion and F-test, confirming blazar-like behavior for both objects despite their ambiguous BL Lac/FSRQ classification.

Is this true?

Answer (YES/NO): NO